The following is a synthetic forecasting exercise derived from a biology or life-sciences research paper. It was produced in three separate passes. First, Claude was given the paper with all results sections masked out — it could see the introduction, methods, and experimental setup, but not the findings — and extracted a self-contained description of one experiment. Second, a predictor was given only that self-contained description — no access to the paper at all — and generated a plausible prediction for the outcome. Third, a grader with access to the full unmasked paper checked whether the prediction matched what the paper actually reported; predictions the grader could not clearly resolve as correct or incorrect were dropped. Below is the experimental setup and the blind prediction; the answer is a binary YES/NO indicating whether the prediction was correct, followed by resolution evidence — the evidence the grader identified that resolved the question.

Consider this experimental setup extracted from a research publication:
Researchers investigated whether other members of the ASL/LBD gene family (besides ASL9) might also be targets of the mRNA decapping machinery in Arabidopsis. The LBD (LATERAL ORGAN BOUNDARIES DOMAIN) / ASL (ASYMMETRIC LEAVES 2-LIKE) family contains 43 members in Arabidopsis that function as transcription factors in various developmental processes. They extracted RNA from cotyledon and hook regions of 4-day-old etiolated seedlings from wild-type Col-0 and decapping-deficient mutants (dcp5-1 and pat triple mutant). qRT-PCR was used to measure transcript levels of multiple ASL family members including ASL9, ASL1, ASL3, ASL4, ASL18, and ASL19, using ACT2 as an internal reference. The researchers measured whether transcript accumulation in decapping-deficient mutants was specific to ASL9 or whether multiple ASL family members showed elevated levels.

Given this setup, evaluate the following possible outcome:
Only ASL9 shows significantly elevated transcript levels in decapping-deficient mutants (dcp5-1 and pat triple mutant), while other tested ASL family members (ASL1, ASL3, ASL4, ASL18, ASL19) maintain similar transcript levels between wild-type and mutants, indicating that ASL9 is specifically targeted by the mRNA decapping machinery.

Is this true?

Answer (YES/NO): YES